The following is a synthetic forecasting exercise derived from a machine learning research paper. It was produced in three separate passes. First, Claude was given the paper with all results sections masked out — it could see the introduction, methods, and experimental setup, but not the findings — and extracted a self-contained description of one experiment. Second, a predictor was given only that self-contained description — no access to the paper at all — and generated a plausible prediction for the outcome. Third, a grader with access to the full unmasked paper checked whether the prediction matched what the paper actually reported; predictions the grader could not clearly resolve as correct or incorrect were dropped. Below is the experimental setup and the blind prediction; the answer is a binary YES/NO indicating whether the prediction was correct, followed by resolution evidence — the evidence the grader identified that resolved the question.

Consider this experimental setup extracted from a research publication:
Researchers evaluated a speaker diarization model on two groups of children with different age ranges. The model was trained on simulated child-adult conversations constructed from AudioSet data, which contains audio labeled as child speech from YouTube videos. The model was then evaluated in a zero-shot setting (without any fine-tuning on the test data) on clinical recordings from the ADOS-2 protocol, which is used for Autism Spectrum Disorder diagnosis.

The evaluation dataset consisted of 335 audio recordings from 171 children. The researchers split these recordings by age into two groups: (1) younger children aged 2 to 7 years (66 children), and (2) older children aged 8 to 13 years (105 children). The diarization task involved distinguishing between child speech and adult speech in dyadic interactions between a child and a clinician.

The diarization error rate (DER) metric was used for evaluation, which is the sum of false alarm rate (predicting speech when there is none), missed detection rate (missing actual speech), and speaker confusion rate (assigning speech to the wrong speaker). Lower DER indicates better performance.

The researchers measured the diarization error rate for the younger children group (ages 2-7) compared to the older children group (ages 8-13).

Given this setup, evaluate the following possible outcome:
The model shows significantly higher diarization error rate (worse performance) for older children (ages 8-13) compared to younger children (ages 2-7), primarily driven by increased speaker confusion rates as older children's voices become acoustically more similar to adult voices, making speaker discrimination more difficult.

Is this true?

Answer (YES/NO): YES